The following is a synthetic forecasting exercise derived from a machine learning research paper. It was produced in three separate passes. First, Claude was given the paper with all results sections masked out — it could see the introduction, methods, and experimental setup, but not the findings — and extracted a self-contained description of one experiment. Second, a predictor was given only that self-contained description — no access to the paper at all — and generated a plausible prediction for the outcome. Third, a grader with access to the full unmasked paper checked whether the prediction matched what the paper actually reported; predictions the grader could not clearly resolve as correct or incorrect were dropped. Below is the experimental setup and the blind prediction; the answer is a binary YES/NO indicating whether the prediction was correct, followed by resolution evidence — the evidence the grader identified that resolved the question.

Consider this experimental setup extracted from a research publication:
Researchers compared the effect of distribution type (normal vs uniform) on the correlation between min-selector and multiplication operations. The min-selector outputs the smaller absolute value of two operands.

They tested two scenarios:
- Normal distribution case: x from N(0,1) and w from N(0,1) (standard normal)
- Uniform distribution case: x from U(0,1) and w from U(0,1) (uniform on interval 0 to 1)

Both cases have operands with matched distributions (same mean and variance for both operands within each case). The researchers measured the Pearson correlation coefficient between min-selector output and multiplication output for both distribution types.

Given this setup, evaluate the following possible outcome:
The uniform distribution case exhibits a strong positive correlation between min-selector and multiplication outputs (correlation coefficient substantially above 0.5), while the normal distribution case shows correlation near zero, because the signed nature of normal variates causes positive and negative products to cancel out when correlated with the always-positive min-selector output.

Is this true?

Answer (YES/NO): NO